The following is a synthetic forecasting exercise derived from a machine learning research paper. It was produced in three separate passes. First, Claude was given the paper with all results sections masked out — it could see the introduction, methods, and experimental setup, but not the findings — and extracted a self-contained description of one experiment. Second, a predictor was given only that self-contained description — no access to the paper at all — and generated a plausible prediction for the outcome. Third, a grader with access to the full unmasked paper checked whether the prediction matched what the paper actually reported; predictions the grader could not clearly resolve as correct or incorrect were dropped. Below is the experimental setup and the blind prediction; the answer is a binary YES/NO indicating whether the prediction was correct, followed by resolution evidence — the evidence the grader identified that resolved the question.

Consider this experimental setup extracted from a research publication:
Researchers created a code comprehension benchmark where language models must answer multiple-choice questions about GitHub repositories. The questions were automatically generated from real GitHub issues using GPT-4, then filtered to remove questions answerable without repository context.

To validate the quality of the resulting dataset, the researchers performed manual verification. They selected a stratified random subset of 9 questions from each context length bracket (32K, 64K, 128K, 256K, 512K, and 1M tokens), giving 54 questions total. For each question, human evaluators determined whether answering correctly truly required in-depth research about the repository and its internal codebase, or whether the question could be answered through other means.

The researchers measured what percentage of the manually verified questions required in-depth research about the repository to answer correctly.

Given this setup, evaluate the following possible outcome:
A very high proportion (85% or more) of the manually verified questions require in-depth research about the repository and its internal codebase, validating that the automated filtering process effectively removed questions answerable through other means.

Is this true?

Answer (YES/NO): YES